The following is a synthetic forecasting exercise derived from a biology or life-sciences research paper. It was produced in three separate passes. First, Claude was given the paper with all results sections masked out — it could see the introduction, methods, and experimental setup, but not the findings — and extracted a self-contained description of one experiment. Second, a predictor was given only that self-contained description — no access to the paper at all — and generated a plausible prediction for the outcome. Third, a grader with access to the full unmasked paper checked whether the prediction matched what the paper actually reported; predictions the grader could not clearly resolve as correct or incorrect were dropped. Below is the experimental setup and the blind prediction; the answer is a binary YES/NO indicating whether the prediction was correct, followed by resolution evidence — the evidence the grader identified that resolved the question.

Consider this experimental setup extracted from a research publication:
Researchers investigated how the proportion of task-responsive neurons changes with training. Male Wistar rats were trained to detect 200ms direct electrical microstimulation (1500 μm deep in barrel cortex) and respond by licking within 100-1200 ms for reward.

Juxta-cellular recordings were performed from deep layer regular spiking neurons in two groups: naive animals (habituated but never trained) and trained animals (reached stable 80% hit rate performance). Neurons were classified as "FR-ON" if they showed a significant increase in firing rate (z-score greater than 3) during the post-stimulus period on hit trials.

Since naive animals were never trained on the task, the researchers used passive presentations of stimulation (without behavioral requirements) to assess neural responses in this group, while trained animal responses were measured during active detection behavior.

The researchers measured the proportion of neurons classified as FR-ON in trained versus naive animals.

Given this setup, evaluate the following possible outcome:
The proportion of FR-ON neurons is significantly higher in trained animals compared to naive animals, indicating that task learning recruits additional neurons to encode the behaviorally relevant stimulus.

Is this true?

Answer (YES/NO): YES